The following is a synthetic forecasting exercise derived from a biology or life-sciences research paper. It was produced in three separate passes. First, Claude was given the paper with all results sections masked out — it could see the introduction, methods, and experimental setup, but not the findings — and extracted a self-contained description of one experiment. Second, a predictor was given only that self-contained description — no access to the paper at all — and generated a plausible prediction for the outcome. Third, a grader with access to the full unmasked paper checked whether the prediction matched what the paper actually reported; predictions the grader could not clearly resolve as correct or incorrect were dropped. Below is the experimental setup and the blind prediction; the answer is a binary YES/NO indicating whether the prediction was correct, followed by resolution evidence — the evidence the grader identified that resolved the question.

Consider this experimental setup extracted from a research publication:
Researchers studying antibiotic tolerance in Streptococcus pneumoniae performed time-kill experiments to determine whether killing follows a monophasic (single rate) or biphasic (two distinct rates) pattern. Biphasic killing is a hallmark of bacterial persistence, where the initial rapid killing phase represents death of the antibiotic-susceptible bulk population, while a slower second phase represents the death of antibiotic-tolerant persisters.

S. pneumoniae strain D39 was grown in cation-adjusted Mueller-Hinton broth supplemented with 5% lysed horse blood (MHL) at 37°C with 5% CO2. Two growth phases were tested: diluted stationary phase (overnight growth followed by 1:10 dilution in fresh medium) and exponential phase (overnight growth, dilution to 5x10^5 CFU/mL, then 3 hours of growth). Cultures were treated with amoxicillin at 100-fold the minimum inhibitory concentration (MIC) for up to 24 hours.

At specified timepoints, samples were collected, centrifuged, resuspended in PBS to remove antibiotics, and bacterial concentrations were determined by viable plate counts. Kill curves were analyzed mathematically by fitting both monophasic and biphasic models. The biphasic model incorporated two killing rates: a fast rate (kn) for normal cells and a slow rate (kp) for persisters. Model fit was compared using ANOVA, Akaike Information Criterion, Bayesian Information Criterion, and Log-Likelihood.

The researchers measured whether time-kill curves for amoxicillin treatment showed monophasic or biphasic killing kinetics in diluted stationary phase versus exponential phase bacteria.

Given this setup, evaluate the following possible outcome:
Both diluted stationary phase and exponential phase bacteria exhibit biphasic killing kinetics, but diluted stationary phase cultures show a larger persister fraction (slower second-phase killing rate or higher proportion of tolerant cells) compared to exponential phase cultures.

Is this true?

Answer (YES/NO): YES